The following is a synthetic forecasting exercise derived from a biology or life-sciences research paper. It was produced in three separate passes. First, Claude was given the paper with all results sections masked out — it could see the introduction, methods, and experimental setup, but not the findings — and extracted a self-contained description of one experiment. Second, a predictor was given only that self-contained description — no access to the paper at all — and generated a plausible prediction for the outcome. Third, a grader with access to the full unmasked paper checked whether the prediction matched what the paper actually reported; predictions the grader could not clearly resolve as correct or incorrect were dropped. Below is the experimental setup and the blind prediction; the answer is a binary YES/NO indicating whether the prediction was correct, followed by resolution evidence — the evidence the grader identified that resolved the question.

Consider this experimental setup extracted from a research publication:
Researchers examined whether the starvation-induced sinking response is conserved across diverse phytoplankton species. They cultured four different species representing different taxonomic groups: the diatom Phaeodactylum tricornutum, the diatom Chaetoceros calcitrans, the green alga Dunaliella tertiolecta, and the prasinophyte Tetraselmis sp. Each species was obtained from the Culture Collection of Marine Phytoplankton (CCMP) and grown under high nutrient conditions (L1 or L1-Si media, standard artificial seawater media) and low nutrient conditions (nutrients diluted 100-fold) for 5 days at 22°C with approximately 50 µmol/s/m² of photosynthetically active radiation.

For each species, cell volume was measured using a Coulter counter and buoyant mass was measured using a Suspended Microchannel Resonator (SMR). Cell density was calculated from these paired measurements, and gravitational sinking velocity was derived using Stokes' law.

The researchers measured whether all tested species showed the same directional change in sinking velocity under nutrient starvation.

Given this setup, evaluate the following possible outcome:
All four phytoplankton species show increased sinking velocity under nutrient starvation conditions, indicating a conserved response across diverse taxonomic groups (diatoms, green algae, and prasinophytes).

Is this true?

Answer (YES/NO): NO